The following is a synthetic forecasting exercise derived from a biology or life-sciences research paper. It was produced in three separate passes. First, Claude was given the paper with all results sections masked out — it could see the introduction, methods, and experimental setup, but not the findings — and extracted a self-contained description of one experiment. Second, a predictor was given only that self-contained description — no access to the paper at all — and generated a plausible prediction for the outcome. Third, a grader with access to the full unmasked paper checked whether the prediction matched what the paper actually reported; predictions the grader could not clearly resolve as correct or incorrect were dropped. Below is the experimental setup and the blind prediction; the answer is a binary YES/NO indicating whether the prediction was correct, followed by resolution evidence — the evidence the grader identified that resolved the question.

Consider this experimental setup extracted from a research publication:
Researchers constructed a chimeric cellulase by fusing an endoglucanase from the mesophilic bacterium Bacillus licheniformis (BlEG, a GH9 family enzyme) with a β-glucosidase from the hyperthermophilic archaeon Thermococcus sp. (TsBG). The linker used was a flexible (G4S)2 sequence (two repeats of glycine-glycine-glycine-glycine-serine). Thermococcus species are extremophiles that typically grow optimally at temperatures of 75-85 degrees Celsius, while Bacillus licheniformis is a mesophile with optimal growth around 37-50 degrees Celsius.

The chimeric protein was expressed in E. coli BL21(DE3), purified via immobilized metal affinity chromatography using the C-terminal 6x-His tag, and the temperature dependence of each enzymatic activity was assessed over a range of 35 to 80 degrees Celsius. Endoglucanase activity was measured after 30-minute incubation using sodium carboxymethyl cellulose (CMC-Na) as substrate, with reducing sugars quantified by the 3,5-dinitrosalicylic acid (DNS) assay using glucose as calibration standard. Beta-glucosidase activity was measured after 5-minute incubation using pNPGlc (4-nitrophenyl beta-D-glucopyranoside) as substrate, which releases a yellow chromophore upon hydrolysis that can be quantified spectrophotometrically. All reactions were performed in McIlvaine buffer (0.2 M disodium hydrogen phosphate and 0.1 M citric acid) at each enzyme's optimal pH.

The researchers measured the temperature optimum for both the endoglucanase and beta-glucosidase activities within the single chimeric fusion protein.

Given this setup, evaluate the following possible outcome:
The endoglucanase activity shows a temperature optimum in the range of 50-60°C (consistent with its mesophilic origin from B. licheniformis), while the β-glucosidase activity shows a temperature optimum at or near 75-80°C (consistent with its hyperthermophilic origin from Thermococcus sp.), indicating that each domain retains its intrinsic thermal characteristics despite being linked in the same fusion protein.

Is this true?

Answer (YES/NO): NO